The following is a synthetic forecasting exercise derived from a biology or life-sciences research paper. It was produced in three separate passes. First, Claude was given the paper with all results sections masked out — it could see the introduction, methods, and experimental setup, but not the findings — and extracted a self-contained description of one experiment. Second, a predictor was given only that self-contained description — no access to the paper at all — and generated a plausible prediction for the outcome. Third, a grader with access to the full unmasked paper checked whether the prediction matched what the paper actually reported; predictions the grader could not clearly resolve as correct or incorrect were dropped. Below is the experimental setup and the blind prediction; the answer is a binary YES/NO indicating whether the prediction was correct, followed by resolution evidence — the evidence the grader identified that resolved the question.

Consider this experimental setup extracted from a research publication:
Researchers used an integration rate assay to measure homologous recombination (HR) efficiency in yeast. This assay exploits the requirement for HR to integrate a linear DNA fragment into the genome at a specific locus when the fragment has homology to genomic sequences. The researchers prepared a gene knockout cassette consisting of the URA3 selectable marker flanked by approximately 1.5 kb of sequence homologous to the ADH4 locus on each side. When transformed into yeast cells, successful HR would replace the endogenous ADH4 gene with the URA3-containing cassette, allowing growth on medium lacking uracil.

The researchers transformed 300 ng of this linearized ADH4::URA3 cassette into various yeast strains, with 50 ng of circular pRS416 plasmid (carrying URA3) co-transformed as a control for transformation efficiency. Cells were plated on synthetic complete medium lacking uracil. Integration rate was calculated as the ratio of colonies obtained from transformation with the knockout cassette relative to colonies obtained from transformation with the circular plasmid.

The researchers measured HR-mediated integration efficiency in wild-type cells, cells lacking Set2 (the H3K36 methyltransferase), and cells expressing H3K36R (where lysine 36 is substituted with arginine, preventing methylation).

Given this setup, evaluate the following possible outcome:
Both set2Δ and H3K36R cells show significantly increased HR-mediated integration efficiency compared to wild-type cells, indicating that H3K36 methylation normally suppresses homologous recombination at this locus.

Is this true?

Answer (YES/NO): NO